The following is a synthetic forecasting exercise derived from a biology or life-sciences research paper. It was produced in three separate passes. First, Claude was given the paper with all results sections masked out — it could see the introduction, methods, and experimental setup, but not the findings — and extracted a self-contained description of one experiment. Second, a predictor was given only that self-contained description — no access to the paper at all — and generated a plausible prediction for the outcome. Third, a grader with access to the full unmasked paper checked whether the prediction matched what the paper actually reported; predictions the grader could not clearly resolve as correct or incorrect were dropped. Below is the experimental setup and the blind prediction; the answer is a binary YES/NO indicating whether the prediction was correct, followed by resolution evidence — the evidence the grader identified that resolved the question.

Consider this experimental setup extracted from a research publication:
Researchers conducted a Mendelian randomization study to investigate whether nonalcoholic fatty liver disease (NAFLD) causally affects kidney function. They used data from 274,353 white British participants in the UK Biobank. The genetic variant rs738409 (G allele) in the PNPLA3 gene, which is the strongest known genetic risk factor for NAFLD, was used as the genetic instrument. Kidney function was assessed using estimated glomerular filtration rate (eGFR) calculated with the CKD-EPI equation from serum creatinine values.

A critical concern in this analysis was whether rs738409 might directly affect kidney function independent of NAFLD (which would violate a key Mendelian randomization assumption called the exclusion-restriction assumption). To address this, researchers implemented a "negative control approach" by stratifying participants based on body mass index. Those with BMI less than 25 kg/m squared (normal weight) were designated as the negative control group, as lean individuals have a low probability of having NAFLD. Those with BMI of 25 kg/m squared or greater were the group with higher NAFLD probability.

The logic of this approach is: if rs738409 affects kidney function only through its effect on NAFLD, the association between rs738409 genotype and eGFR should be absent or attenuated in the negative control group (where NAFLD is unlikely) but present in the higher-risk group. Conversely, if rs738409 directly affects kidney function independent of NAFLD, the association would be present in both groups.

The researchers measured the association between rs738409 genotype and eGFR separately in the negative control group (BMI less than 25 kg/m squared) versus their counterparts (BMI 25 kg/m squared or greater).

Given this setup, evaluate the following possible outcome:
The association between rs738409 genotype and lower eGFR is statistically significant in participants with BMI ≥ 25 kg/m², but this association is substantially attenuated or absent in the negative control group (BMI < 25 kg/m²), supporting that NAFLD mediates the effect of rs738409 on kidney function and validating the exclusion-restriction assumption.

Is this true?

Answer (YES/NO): YES